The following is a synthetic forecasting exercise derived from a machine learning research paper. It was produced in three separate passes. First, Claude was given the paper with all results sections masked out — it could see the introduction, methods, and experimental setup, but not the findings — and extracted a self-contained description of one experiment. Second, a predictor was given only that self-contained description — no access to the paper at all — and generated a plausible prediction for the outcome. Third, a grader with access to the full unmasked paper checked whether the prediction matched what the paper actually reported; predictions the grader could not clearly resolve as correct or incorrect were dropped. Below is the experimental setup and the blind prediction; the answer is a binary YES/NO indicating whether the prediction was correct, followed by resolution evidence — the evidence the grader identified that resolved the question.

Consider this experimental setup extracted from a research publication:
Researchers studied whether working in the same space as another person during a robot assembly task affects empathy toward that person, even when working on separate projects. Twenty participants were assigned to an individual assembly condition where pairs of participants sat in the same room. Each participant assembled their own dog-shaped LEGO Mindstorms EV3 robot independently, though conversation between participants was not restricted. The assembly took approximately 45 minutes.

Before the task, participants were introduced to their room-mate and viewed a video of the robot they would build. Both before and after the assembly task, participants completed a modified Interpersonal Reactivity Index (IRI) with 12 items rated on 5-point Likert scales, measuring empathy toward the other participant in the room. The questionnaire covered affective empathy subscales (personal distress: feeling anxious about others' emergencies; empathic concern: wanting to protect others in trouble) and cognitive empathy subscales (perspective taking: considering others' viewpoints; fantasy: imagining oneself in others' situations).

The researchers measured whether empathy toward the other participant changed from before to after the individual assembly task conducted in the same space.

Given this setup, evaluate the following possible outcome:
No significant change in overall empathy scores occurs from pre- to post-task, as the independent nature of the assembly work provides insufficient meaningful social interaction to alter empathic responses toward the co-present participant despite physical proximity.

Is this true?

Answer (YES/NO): YES